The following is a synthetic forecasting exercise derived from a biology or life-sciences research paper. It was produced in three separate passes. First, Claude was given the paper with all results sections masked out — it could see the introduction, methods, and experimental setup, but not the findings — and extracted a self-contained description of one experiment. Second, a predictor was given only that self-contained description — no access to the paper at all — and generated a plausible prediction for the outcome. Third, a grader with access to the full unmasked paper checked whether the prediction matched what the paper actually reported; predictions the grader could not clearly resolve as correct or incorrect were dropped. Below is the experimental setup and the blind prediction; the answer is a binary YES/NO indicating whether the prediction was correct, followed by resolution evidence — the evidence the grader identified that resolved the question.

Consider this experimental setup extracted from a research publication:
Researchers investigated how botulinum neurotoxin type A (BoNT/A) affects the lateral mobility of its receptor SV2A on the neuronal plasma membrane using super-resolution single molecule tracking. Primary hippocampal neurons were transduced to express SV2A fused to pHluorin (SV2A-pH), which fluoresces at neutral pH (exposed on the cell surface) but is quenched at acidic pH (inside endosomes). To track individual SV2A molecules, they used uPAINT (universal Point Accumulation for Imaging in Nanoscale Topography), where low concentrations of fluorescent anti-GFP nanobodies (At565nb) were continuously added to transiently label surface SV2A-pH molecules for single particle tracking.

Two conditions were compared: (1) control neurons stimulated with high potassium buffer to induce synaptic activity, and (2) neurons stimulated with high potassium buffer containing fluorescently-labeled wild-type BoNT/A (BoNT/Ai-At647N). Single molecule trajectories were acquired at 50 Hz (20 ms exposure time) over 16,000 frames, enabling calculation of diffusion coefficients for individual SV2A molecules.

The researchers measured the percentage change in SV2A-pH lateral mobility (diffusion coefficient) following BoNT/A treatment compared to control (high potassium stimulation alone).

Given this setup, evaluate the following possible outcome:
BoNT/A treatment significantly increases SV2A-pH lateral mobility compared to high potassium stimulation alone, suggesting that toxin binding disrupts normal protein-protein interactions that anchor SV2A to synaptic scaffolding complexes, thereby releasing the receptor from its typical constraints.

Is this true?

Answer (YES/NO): NO